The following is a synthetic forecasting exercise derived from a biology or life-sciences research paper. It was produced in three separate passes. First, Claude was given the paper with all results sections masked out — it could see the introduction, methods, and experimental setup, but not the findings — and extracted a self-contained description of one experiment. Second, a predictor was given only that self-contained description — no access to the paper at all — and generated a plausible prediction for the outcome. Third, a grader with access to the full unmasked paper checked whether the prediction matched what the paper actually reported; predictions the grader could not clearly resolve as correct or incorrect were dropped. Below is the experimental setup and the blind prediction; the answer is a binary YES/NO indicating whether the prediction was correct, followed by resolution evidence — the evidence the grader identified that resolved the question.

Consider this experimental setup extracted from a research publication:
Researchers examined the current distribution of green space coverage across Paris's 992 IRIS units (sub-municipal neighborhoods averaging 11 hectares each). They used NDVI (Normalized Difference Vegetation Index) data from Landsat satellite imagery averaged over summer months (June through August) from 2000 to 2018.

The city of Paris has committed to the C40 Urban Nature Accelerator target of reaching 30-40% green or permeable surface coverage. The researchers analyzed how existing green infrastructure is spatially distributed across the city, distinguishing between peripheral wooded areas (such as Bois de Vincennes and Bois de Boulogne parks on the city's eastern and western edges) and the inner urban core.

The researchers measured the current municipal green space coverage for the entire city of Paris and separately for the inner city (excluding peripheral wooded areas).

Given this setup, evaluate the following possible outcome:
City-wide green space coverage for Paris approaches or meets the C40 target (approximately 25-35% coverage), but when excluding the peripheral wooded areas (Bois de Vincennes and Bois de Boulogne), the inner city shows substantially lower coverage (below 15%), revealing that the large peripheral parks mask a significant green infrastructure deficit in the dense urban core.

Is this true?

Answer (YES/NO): NO